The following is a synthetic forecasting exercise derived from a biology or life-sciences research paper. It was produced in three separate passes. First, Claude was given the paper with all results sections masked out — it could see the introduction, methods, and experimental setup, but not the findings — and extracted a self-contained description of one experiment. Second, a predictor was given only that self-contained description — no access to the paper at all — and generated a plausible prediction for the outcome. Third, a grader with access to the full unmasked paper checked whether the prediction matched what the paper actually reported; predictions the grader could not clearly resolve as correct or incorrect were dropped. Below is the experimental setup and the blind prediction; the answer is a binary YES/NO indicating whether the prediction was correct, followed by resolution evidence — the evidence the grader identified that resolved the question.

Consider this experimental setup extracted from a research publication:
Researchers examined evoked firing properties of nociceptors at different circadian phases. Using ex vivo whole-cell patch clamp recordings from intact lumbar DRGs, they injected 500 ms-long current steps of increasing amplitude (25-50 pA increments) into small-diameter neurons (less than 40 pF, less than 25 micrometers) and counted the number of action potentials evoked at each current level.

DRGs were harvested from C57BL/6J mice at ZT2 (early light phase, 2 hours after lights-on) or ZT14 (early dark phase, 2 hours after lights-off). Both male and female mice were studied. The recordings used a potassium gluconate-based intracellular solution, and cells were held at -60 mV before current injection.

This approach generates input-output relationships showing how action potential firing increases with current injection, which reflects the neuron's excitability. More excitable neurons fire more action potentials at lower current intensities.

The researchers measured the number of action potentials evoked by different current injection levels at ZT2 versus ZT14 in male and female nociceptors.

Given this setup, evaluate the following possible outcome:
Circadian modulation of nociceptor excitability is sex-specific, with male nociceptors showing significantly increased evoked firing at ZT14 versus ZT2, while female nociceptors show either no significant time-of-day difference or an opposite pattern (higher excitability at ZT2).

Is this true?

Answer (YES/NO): NO